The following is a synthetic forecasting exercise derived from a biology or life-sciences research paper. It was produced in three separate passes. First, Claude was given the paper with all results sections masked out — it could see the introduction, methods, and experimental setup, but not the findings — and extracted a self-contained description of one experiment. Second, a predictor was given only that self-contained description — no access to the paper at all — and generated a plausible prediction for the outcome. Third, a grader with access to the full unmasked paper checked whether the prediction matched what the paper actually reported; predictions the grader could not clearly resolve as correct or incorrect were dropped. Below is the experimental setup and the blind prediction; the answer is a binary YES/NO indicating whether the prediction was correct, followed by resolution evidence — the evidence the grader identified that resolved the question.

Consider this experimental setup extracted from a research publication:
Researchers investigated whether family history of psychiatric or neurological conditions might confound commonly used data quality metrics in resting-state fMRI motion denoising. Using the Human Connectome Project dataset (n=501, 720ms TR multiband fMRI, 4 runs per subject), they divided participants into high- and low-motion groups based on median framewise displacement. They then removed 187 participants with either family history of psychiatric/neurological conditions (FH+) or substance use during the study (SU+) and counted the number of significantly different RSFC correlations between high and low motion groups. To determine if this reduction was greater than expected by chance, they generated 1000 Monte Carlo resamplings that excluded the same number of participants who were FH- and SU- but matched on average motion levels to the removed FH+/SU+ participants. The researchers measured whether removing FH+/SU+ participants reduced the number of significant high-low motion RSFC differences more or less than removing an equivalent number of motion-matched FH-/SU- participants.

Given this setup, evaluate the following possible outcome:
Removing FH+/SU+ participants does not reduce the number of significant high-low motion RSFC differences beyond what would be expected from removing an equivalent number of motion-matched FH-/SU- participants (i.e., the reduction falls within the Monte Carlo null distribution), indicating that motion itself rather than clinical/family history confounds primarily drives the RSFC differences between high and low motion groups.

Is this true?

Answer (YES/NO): NO